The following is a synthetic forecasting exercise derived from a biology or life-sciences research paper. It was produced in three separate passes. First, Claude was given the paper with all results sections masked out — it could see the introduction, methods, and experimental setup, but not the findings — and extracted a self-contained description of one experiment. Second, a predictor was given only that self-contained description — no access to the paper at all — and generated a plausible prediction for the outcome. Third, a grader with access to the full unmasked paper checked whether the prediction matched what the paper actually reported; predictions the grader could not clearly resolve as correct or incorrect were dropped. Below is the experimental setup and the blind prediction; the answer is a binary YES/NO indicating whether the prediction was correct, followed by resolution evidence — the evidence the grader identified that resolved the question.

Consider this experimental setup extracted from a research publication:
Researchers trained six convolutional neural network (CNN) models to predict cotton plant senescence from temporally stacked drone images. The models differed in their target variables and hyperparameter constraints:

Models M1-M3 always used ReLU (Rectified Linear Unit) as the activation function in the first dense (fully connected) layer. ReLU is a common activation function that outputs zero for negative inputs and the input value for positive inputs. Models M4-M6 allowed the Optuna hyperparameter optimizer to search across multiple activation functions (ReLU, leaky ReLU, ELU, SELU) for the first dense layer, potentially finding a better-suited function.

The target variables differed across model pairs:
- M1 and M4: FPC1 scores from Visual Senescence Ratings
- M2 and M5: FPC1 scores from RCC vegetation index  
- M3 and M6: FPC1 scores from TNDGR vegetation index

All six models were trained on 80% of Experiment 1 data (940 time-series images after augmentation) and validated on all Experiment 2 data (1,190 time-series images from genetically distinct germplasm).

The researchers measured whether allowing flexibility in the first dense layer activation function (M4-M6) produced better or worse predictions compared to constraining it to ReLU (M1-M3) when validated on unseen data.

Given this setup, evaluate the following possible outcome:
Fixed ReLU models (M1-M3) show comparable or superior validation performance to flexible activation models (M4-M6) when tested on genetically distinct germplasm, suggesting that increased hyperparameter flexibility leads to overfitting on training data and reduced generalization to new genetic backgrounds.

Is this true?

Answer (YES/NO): NO